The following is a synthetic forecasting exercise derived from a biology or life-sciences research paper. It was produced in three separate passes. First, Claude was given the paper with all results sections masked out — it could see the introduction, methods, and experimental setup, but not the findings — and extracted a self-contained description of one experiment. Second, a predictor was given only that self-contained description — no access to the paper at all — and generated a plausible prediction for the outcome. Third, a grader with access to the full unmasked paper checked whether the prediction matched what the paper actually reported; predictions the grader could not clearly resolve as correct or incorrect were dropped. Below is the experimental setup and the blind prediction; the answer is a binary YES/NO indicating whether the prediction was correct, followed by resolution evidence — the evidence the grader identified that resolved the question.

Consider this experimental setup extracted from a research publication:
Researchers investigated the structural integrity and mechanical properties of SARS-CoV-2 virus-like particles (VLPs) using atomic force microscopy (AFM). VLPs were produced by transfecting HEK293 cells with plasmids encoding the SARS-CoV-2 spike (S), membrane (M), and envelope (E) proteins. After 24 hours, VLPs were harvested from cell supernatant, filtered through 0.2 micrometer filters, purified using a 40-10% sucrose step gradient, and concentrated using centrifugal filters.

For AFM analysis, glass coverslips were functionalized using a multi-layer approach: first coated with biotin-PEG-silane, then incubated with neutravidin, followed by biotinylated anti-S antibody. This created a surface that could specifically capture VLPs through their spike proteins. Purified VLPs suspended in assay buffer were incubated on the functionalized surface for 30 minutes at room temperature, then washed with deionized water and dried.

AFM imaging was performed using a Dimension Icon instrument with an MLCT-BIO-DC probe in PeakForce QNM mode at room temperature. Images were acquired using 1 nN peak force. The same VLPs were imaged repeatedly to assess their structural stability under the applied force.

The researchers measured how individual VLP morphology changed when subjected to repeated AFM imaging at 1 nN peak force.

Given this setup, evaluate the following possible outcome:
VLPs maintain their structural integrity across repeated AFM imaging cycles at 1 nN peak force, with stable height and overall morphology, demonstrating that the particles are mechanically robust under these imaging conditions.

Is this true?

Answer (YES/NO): NO